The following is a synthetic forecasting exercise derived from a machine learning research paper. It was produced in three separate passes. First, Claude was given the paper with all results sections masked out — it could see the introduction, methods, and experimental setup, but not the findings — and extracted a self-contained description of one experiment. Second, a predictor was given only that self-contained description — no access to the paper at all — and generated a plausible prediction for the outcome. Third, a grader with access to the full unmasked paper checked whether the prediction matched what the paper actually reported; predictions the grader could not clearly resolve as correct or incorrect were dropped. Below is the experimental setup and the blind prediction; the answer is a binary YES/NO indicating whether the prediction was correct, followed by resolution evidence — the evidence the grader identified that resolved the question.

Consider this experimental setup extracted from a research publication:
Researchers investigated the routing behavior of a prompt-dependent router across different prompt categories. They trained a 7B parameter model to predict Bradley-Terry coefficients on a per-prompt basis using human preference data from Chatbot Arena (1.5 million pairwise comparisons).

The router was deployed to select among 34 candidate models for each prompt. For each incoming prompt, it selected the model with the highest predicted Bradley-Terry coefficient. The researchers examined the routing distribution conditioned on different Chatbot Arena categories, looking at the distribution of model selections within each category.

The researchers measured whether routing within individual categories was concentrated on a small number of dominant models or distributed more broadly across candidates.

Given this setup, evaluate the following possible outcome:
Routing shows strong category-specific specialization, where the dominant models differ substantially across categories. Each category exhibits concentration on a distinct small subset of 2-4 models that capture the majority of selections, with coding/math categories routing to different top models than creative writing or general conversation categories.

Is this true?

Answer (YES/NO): NO